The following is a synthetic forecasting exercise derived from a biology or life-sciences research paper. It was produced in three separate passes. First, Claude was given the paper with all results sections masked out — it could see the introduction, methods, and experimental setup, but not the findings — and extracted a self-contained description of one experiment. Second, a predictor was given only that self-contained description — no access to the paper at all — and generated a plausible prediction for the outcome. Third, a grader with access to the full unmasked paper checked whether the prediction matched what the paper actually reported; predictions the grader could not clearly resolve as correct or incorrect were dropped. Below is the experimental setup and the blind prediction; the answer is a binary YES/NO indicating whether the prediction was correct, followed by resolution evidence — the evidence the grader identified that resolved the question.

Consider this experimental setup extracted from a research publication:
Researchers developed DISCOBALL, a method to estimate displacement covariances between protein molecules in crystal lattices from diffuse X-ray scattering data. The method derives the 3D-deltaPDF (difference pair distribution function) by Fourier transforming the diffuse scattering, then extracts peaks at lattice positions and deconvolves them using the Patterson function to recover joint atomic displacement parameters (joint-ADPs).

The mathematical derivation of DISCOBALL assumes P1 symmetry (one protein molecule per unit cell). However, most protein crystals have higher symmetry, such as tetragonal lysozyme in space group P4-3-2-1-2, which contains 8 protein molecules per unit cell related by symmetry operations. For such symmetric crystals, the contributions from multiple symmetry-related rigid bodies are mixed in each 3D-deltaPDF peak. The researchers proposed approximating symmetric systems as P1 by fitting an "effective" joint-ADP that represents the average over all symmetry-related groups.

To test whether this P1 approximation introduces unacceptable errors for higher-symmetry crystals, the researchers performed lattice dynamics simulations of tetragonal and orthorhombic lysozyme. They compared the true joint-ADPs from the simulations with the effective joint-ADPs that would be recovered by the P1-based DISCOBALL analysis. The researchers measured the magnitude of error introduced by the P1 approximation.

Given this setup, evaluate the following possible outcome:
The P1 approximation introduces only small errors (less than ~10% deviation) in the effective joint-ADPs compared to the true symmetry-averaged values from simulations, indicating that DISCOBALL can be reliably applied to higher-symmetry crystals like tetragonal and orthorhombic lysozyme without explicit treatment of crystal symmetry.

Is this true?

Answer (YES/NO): YES